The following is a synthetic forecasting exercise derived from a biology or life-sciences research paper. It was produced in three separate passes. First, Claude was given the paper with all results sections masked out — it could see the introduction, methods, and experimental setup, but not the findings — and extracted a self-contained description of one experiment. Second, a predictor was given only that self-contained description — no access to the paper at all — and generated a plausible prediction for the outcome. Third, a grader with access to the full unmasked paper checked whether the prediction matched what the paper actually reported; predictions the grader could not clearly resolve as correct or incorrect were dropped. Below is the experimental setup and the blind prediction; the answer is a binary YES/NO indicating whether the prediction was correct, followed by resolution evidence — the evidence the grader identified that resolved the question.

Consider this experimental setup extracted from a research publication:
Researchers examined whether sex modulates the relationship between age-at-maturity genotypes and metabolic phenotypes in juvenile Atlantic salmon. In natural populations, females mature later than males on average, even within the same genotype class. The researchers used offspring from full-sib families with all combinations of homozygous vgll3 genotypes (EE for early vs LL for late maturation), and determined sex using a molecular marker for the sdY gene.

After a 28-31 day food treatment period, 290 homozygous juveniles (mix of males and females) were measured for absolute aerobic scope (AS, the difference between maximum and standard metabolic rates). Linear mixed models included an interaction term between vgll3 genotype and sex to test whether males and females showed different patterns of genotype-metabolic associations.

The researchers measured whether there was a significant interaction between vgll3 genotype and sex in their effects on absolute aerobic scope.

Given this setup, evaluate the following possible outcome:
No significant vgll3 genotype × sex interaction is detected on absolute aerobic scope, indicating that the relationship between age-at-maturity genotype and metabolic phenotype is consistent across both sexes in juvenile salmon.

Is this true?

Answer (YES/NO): YES